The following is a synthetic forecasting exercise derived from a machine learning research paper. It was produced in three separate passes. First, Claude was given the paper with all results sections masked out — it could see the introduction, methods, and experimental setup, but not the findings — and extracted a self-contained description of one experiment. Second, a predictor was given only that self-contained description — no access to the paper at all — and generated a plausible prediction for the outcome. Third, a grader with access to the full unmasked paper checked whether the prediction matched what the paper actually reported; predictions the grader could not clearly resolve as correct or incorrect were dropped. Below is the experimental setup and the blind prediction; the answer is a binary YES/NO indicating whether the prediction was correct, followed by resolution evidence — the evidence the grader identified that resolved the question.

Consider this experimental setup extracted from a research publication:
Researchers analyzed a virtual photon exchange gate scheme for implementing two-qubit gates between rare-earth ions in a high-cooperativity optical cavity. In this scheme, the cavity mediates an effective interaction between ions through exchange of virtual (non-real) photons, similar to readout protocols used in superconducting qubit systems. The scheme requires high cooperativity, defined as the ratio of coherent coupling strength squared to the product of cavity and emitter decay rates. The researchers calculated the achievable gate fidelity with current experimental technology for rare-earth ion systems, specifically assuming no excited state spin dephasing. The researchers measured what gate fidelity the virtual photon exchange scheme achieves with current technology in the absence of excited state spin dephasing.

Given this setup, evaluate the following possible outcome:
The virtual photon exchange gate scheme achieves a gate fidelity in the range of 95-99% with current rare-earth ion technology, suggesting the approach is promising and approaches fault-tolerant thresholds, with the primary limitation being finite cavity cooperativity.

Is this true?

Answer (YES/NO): NO